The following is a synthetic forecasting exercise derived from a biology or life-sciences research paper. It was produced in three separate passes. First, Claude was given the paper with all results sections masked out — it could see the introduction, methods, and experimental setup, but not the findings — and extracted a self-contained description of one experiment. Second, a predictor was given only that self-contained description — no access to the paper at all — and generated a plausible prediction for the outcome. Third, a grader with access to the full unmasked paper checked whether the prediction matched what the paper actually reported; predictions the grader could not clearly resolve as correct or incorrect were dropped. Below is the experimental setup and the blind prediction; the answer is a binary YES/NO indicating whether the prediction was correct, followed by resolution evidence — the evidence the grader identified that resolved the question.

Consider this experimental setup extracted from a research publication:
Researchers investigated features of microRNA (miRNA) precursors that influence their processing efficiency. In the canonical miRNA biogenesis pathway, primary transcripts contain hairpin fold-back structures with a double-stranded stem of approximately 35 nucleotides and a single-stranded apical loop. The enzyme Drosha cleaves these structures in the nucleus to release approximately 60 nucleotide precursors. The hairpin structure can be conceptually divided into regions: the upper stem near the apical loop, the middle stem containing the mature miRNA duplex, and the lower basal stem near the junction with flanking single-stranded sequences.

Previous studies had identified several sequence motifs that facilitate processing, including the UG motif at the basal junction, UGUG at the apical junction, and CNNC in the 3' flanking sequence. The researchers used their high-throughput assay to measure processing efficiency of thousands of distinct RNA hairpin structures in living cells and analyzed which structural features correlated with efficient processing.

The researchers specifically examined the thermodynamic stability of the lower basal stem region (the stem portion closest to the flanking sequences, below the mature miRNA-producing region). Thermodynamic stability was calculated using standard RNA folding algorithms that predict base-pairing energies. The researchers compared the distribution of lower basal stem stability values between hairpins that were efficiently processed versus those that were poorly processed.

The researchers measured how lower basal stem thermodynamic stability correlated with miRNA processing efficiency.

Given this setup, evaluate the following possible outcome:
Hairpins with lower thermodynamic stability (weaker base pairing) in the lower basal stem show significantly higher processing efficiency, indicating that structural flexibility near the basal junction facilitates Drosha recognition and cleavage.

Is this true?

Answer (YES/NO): NO